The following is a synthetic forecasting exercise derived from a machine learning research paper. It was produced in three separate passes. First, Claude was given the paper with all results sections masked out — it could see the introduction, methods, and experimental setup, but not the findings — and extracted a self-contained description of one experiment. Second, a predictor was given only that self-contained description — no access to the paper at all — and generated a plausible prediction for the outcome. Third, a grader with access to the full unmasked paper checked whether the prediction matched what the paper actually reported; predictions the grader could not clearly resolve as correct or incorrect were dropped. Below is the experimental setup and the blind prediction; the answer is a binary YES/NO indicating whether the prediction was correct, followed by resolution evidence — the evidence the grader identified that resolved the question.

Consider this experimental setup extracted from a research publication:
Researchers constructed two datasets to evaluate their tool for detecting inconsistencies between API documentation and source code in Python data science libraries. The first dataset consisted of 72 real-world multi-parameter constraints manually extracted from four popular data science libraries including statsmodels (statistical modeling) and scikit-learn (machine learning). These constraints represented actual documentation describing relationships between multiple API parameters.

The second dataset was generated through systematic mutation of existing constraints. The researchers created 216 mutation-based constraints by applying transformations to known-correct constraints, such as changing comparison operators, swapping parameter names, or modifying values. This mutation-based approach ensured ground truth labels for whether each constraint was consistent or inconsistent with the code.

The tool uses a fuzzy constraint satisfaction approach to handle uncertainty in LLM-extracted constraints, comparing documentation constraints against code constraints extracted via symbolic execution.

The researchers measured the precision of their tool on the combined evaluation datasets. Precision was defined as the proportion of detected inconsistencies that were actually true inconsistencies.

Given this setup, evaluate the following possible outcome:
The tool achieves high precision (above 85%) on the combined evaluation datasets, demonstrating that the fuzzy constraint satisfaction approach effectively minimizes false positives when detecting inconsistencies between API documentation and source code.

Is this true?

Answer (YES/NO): YES